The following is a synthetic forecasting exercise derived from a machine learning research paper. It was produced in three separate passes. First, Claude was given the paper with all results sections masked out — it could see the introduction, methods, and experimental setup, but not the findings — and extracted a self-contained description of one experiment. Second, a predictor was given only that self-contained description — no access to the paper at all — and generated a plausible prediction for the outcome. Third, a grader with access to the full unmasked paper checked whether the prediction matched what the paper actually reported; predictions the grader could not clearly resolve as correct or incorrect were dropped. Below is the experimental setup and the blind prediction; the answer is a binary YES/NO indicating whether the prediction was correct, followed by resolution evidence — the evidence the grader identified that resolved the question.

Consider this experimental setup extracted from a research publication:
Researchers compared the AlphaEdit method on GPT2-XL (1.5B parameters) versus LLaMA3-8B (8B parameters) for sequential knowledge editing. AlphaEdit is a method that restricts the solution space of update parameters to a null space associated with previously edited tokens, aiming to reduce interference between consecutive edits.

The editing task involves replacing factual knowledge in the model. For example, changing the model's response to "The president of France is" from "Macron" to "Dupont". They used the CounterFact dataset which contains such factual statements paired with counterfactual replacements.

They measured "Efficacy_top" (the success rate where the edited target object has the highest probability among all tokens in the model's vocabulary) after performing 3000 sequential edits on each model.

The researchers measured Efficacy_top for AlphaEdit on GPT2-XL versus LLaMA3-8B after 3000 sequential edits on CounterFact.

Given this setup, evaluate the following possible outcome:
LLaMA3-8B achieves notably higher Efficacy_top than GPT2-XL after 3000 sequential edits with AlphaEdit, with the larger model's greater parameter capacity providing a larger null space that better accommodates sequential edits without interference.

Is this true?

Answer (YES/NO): NO